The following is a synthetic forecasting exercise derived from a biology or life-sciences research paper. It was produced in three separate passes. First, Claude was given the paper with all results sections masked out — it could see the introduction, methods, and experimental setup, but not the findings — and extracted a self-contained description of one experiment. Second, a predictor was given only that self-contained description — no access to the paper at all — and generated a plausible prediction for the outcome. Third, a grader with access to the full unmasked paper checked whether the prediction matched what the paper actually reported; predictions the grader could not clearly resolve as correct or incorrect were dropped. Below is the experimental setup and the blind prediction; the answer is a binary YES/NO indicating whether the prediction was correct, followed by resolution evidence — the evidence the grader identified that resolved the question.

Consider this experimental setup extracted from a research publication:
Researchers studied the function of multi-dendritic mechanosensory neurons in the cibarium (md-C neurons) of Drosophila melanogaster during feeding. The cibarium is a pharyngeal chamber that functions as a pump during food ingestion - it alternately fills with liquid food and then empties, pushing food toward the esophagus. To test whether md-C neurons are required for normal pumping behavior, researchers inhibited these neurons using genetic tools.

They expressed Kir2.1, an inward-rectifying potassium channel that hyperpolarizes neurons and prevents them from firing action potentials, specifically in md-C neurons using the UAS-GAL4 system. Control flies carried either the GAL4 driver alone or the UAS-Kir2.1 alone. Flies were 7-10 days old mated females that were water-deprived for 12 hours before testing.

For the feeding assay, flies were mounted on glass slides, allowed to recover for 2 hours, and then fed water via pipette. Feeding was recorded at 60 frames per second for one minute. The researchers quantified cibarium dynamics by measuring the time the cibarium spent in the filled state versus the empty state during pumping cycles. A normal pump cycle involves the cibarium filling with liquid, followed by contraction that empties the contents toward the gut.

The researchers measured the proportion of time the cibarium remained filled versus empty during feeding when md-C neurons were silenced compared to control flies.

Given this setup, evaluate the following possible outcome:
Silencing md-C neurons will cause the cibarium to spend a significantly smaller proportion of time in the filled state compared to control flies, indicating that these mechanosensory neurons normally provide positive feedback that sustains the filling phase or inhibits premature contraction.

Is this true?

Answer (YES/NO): NO